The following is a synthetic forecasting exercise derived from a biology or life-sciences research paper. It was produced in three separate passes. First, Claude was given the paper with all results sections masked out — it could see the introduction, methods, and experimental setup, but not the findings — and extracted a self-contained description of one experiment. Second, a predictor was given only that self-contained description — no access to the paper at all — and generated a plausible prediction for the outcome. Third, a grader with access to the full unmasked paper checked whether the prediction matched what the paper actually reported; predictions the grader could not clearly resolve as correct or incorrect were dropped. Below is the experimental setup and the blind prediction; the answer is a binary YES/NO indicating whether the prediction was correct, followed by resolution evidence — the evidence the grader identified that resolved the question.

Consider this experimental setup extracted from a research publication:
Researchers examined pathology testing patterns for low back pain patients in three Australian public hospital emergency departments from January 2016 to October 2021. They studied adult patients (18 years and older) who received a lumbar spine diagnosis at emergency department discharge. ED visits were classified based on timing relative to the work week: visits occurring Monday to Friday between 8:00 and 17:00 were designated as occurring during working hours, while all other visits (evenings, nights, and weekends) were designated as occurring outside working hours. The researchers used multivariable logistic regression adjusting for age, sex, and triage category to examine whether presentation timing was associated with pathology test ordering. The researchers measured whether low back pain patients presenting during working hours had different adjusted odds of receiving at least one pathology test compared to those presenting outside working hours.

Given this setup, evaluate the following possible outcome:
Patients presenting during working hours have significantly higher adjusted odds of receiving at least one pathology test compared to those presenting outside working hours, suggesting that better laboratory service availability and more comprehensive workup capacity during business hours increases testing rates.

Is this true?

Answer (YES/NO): YES